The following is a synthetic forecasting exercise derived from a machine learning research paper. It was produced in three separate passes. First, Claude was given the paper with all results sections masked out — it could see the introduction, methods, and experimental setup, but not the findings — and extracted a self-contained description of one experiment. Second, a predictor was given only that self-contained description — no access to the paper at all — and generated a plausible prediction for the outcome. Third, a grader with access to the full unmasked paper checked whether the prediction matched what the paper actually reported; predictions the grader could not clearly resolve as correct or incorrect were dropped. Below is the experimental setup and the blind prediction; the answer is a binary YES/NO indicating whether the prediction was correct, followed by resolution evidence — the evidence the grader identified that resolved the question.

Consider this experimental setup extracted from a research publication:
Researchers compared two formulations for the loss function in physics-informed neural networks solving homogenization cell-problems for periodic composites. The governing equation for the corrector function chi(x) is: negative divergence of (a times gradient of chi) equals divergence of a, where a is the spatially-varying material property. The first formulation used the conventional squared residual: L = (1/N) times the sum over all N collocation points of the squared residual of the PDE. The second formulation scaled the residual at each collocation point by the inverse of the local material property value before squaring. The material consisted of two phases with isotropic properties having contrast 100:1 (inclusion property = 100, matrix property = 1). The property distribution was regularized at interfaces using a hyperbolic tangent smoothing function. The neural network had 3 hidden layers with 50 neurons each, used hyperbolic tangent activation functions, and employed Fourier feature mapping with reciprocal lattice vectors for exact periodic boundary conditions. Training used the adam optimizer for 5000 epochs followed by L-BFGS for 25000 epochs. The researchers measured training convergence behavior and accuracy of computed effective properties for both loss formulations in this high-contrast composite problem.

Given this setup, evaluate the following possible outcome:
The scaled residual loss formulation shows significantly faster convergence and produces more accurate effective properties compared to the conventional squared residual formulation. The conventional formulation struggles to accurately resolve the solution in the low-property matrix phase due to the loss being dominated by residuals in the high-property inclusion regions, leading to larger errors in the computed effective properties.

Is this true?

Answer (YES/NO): NO